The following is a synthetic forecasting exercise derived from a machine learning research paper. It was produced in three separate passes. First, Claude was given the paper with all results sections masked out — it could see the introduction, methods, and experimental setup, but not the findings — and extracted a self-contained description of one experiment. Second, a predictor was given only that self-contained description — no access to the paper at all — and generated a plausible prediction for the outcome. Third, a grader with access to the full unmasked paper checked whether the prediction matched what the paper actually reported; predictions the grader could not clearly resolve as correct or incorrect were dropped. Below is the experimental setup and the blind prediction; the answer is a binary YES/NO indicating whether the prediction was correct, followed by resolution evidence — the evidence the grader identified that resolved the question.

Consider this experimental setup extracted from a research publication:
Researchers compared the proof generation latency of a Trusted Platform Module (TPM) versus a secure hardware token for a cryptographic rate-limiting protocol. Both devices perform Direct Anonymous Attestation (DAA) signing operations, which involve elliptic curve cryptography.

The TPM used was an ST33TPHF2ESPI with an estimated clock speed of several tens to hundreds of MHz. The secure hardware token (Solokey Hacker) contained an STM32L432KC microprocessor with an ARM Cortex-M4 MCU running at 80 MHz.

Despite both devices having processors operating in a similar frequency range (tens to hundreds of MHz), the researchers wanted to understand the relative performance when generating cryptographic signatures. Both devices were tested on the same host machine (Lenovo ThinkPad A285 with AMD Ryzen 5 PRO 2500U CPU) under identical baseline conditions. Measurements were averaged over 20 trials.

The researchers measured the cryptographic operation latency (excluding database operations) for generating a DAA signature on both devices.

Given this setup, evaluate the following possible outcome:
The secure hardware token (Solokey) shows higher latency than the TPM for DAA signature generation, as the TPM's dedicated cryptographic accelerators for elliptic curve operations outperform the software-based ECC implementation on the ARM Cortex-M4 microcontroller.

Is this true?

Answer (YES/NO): YES